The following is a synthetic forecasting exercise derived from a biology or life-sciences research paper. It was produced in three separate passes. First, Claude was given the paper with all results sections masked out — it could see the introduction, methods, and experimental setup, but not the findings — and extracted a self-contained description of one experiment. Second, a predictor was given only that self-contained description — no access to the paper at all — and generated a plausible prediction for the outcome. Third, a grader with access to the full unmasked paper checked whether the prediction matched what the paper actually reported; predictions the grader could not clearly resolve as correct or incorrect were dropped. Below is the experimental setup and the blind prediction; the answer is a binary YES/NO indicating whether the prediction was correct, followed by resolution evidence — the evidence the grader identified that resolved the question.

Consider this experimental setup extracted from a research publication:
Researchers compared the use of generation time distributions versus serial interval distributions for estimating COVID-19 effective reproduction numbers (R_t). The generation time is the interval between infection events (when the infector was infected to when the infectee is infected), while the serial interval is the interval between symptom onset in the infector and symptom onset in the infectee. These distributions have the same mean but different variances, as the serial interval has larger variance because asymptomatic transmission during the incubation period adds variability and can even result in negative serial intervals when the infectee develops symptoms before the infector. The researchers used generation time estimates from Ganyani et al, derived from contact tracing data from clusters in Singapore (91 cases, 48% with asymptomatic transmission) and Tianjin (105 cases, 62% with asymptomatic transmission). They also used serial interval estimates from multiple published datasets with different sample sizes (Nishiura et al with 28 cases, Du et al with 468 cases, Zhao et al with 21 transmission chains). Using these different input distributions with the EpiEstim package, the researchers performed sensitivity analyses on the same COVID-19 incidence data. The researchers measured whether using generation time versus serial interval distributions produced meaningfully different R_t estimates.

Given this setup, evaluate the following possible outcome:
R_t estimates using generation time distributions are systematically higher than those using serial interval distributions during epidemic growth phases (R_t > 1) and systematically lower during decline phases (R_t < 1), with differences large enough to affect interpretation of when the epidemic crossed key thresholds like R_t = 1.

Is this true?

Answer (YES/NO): NO